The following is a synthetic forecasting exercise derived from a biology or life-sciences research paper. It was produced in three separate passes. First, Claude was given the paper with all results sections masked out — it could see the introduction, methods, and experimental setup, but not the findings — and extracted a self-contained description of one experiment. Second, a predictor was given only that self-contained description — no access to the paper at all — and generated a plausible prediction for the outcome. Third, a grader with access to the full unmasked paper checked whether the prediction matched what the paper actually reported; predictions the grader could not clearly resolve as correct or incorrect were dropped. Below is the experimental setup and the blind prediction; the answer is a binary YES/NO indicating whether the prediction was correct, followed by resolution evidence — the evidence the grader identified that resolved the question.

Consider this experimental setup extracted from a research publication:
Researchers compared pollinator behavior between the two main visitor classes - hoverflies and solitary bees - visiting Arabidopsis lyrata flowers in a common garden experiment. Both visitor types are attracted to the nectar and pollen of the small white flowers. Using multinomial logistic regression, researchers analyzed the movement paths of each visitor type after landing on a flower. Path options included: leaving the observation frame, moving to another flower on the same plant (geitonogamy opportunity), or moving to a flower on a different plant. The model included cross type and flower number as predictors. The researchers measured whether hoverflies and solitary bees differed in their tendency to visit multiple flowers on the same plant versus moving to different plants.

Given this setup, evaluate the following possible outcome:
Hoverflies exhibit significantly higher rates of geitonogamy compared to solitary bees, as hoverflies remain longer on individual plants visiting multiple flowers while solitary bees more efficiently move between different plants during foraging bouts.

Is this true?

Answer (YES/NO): NO